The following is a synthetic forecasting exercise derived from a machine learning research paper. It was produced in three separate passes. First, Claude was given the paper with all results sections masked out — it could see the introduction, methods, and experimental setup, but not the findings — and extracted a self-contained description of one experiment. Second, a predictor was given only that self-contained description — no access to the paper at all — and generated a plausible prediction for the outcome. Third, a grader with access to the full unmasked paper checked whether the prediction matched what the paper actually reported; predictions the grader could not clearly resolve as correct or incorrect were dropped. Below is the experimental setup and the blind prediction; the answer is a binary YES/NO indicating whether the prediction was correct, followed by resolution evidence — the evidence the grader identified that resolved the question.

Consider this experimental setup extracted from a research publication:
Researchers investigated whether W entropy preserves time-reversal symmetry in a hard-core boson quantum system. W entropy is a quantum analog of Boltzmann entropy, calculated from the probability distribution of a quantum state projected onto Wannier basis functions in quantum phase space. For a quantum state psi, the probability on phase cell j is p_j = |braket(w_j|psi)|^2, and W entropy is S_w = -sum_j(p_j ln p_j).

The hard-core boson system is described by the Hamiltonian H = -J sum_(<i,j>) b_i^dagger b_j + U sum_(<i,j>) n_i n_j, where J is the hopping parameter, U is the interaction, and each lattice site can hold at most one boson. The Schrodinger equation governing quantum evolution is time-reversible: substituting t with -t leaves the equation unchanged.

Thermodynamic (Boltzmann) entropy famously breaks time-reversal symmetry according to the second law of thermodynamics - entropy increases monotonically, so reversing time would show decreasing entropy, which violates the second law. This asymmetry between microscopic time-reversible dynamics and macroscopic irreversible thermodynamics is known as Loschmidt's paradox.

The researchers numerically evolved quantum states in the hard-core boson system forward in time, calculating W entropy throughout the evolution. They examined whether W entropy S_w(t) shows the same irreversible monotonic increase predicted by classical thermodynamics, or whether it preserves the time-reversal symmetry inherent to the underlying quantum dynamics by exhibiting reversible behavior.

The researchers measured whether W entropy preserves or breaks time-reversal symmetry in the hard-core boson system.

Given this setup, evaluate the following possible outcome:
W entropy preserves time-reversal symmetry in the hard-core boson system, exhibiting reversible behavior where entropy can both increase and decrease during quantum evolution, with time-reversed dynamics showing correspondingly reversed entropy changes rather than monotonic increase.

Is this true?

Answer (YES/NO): YES